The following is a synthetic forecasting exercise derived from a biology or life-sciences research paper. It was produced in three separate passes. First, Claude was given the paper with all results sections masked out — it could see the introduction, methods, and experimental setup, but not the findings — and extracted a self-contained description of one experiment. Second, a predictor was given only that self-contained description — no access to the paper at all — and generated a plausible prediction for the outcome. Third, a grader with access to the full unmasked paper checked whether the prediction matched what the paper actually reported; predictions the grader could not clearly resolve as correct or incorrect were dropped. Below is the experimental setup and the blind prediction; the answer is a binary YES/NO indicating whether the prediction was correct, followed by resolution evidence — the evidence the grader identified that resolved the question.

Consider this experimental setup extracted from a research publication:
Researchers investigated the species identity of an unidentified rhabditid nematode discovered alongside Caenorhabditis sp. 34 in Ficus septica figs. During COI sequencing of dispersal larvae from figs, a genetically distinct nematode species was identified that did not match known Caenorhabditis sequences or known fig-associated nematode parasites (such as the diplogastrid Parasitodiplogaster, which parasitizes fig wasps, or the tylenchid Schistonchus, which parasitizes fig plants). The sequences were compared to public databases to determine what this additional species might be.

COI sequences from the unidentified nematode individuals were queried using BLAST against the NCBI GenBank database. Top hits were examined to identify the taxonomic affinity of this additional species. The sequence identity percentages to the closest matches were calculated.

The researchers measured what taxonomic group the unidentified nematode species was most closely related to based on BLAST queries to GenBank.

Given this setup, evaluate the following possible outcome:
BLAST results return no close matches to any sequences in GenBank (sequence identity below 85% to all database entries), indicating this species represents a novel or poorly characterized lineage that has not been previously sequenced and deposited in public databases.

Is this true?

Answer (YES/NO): NO